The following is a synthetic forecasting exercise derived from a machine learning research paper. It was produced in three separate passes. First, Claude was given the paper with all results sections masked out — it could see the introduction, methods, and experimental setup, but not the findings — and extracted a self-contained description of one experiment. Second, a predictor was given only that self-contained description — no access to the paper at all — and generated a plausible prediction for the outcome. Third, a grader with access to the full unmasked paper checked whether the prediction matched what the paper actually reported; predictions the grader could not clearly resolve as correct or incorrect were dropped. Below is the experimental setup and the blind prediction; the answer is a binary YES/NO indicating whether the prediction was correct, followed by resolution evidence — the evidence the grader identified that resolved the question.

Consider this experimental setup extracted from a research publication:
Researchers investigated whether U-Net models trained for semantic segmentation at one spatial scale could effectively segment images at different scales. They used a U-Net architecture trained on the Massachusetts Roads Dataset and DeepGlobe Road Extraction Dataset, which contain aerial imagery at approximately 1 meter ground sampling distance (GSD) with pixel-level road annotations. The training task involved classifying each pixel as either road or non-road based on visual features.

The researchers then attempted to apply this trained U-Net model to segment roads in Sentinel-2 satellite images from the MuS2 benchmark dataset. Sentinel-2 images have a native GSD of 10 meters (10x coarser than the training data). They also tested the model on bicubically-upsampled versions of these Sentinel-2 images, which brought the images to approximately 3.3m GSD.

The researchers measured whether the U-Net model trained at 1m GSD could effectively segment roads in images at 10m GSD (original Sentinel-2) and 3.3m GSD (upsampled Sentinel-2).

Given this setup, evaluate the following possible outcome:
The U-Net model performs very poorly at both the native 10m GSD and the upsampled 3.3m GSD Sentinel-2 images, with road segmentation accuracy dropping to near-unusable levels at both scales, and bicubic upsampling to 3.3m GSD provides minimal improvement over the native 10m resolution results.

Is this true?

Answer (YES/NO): YES